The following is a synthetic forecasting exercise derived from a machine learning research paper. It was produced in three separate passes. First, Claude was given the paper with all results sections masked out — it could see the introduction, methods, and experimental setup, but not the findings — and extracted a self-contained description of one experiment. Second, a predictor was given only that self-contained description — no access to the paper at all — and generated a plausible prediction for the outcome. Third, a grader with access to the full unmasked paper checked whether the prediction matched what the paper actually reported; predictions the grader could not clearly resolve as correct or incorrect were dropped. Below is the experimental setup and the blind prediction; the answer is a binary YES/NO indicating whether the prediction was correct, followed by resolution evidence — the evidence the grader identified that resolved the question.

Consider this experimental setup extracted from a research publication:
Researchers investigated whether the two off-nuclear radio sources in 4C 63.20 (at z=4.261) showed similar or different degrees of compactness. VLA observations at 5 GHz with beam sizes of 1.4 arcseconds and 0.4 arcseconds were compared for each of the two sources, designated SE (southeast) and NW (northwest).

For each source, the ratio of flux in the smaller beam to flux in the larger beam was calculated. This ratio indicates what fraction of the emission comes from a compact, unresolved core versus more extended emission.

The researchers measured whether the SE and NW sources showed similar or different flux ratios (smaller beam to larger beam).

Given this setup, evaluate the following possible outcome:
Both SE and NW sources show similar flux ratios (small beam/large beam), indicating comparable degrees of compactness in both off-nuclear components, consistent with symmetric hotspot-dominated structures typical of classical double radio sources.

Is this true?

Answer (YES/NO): NO